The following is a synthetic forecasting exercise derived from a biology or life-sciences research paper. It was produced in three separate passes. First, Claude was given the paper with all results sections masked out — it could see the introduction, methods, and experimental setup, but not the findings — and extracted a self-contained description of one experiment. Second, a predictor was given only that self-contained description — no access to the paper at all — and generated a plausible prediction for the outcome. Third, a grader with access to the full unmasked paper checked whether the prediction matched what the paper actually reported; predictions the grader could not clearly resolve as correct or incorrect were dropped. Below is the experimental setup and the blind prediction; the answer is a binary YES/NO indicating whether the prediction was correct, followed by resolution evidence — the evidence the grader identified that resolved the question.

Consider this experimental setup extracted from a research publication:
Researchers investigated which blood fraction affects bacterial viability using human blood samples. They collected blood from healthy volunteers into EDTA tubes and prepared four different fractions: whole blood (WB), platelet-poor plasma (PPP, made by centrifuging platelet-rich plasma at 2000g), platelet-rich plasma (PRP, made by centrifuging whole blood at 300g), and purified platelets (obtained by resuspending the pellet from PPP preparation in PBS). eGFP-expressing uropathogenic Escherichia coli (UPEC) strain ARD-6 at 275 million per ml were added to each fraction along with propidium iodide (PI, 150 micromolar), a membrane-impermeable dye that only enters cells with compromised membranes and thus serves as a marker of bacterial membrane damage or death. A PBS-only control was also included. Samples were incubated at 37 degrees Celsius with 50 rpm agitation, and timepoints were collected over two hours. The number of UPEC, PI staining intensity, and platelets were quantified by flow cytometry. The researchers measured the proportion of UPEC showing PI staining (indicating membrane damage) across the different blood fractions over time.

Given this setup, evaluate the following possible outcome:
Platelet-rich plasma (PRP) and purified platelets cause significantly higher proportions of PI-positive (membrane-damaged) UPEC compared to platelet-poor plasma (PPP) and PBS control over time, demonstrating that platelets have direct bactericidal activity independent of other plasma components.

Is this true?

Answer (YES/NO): NO